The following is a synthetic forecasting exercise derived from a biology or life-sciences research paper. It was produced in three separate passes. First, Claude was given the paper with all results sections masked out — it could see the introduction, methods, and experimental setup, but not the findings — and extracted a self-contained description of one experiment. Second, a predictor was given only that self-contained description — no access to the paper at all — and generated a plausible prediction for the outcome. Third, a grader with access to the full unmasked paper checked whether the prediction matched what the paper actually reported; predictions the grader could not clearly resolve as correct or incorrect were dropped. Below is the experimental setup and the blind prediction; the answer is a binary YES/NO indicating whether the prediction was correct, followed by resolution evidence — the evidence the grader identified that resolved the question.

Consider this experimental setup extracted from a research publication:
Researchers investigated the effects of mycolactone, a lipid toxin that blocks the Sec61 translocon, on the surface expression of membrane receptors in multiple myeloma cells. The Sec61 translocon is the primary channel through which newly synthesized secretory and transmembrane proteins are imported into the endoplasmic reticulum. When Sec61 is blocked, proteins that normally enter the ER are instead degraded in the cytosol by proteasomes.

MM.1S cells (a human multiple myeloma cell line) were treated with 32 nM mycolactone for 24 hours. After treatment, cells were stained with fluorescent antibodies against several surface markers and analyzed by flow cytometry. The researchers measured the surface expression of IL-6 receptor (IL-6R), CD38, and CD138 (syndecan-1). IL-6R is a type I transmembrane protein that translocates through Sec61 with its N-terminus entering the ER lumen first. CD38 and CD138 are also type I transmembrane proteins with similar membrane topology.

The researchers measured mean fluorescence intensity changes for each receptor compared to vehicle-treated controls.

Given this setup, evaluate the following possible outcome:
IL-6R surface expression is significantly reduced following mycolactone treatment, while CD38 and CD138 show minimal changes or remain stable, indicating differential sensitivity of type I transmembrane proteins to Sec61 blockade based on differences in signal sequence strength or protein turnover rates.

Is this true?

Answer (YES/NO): NO